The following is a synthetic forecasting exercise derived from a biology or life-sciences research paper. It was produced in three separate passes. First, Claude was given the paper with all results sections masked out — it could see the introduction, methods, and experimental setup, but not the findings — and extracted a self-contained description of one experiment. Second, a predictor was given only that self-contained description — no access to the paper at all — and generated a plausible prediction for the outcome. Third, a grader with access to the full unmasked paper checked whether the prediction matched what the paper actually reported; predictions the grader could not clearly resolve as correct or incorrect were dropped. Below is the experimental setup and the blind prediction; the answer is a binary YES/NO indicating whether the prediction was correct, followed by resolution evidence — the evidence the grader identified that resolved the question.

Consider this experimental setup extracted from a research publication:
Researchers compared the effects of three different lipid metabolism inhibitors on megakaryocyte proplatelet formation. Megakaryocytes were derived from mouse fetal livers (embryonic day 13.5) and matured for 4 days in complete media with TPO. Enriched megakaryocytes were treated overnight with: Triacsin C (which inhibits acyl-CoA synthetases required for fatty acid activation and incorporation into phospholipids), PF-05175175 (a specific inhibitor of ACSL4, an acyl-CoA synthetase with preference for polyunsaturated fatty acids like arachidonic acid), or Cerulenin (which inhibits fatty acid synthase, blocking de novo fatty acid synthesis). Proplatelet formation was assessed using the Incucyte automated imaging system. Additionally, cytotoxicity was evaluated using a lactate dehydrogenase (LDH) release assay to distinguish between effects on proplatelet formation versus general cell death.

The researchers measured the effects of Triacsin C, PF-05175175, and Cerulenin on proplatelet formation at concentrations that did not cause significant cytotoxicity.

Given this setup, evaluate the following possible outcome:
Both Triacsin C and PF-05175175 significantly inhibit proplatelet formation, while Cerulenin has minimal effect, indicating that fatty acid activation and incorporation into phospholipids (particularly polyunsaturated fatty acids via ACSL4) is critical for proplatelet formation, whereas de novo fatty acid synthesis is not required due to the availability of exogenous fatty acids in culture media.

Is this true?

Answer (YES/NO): NO